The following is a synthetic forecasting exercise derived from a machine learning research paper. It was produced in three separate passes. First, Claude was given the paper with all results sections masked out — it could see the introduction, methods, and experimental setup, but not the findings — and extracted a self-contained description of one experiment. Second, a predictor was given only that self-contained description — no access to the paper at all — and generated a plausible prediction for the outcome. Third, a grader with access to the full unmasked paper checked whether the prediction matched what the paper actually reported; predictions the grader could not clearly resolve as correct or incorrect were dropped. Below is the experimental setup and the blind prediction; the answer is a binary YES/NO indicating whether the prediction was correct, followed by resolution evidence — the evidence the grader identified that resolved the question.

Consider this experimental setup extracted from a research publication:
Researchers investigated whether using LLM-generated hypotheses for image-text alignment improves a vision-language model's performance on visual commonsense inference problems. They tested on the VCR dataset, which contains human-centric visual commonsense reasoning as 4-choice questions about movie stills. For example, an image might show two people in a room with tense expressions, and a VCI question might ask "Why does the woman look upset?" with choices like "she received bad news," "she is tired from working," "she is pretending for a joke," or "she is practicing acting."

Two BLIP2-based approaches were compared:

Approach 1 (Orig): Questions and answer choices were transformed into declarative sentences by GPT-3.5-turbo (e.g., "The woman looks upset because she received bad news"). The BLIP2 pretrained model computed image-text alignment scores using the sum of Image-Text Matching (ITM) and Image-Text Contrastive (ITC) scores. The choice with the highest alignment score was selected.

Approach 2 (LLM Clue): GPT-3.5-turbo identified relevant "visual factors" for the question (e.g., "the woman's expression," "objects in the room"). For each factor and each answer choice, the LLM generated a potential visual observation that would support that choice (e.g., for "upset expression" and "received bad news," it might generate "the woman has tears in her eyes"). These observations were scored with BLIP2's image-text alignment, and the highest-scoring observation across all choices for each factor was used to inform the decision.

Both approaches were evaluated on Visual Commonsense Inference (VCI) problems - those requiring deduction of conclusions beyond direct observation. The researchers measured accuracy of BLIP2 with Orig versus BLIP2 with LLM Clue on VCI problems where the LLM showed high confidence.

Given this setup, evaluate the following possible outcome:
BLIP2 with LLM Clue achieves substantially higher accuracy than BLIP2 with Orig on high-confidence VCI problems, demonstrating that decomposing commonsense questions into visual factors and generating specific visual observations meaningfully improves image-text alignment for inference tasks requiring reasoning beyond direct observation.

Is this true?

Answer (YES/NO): NO